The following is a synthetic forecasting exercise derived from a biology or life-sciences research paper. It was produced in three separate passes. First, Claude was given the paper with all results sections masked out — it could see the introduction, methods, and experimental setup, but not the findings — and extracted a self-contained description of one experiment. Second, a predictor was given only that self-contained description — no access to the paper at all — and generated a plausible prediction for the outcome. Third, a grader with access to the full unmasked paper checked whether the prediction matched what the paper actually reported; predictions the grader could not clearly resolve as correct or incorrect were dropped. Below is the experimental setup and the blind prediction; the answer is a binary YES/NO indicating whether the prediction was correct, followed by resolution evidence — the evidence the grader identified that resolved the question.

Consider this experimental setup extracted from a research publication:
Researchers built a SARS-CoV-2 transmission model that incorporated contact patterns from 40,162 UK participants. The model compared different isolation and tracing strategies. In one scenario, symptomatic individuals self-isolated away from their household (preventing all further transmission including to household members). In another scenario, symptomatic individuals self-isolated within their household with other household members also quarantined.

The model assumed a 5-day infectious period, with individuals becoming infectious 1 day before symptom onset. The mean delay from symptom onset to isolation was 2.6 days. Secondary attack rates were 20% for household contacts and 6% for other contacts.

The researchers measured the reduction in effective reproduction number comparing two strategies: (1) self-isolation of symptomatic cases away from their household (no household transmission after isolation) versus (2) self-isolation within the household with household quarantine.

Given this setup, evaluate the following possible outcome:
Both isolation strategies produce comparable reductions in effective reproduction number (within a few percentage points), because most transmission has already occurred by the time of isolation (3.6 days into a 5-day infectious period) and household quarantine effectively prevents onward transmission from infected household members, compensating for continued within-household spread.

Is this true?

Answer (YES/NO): YES